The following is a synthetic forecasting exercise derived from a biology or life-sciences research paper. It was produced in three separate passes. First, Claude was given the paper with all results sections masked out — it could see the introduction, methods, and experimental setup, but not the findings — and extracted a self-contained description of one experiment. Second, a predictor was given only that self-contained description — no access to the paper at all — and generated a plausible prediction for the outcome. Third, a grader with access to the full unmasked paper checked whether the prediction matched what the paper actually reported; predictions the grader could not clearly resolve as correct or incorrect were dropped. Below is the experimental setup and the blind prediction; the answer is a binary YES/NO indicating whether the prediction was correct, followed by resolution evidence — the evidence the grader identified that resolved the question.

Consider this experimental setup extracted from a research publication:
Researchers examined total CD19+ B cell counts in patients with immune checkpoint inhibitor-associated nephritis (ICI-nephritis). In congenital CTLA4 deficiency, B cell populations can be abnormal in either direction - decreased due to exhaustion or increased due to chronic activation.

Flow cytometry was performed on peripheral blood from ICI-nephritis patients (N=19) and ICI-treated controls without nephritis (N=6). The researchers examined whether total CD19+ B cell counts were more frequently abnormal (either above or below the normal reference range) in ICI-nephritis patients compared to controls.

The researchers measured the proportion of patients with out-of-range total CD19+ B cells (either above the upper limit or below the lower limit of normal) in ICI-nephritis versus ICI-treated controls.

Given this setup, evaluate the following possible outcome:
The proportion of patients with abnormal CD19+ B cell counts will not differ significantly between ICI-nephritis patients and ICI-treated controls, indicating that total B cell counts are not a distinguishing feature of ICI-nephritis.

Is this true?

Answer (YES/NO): NO